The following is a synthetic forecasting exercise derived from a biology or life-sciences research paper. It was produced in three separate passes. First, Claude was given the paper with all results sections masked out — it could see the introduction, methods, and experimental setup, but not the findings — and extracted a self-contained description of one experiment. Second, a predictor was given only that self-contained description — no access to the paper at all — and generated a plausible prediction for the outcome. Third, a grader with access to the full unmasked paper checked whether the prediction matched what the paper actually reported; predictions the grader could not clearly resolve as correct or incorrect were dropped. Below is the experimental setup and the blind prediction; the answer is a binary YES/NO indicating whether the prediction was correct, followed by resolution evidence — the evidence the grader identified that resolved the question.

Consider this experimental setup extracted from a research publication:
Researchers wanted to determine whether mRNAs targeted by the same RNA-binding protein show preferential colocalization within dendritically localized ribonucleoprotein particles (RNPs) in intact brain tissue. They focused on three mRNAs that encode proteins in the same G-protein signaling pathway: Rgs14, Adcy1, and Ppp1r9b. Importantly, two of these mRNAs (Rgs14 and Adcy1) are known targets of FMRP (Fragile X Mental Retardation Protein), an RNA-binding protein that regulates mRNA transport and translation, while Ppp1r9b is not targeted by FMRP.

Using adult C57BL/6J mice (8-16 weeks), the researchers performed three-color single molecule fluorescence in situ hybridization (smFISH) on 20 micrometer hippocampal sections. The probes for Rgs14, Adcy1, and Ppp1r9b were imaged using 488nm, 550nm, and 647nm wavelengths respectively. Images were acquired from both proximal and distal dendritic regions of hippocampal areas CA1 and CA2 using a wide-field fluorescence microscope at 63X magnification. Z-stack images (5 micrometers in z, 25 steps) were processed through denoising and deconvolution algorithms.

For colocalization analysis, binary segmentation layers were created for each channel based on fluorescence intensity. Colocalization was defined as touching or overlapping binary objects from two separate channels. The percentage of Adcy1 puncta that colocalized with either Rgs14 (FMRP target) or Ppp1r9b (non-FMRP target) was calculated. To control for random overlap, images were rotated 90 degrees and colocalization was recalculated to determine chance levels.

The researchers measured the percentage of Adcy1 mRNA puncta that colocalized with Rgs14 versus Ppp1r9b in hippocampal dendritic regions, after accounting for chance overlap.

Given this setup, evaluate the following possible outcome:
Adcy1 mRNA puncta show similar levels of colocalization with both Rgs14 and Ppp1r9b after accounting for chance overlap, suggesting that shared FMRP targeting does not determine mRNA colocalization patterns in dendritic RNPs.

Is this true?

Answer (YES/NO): NO